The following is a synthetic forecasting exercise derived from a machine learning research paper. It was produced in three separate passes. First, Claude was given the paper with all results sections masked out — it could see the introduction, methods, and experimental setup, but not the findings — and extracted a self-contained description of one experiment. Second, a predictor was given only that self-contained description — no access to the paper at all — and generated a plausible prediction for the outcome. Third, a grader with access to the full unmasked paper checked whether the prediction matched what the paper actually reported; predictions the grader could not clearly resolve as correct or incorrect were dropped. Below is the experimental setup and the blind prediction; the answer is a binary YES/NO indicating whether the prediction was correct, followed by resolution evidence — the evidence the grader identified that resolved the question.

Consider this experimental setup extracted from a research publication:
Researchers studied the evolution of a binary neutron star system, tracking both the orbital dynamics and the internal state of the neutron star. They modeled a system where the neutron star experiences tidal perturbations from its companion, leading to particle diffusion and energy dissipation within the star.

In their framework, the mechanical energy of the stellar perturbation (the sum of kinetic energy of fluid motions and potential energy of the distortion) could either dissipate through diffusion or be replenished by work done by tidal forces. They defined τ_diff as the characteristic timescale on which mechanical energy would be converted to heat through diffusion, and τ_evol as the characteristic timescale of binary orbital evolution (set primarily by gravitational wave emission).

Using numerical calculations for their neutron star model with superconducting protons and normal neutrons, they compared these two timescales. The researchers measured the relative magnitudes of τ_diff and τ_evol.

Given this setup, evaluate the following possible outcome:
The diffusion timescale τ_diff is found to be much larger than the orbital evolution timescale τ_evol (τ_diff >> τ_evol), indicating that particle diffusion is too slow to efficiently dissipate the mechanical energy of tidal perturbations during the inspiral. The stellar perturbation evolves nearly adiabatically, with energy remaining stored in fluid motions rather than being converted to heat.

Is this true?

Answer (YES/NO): NO